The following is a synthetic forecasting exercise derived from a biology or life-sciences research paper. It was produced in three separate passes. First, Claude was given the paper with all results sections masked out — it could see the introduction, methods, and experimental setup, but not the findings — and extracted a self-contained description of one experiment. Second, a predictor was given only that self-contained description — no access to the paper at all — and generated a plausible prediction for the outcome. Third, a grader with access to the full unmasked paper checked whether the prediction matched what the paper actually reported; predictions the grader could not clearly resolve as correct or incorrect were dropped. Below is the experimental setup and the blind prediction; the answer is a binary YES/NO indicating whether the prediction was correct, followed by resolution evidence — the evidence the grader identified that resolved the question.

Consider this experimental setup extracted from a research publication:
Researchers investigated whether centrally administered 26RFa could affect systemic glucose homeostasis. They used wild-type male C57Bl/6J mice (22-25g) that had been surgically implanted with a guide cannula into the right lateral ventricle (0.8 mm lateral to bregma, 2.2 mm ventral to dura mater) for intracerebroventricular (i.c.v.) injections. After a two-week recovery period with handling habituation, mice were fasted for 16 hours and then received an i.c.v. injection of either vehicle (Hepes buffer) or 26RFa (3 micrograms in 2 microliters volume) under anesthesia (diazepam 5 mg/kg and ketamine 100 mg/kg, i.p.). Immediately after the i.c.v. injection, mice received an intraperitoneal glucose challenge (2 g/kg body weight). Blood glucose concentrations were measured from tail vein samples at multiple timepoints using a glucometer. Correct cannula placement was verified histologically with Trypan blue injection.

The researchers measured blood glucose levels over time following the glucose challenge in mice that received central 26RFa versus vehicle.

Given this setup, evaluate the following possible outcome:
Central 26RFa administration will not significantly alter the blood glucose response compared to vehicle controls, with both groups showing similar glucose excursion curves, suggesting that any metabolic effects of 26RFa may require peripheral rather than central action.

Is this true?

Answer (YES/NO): NO